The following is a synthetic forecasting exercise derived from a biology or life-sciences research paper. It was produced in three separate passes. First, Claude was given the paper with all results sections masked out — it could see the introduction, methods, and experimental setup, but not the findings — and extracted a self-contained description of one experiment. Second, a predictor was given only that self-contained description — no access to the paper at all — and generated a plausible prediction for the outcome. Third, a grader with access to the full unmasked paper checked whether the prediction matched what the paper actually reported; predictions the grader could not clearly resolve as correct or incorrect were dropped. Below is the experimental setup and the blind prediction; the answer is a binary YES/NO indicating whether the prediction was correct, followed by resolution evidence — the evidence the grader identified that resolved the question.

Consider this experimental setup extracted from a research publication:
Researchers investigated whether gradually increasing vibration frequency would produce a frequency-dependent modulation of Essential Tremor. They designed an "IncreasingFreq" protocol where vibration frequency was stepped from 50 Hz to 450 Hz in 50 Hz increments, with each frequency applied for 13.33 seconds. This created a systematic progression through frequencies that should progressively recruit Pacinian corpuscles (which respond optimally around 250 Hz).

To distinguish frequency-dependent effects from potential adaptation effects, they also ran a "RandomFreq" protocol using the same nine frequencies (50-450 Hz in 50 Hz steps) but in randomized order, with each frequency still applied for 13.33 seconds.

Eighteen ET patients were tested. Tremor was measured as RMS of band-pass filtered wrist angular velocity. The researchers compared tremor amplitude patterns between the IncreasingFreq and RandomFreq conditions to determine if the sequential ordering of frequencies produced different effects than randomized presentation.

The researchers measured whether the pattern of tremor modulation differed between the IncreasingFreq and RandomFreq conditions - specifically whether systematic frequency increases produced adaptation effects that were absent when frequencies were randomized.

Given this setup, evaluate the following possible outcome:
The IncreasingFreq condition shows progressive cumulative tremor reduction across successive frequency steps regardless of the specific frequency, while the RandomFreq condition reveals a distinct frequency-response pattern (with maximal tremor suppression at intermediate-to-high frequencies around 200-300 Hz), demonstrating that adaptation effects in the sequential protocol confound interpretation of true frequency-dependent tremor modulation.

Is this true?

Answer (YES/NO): NO